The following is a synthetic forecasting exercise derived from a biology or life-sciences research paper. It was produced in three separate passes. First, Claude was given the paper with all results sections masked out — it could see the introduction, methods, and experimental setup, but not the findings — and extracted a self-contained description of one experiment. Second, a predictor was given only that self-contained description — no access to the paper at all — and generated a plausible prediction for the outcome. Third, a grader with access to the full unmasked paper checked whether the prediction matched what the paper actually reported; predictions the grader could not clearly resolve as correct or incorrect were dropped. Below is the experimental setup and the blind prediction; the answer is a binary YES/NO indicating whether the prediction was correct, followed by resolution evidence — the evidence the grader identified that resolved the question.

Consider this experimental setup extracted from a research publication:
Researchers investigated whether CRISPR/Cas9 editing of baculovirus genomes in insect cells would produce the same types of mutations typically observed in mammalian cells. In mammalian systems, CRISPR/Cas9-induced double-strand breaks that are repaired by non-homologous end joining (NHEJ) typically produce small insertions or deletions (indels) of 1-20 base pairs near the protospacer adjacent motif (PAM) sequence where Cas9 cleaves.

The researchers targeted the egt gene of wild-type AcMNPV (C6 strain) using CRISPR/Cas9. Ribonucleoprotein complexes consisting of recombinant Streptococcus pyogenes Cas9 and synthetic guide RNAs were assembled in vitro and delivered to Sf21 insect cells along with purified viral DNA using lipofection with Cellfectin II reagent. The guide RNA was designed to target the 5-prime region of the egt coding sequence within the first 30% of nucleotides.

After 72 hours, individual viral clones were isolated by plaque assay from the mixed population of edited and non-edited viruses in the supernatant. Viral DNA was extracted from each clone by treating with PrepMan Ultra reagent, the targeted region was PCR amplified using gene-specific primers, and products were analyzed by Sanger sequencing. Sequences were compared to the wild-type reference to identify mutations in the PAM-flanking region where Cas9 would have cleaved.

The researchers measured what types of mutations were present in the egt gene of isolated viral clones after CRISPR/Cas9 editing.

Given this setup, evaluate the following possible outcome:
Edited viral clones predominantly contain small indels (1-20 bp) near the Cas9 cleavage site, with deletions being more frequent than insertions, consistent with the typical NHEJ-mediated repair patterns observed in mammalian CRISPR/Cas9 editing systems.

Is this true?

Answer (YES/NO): NO